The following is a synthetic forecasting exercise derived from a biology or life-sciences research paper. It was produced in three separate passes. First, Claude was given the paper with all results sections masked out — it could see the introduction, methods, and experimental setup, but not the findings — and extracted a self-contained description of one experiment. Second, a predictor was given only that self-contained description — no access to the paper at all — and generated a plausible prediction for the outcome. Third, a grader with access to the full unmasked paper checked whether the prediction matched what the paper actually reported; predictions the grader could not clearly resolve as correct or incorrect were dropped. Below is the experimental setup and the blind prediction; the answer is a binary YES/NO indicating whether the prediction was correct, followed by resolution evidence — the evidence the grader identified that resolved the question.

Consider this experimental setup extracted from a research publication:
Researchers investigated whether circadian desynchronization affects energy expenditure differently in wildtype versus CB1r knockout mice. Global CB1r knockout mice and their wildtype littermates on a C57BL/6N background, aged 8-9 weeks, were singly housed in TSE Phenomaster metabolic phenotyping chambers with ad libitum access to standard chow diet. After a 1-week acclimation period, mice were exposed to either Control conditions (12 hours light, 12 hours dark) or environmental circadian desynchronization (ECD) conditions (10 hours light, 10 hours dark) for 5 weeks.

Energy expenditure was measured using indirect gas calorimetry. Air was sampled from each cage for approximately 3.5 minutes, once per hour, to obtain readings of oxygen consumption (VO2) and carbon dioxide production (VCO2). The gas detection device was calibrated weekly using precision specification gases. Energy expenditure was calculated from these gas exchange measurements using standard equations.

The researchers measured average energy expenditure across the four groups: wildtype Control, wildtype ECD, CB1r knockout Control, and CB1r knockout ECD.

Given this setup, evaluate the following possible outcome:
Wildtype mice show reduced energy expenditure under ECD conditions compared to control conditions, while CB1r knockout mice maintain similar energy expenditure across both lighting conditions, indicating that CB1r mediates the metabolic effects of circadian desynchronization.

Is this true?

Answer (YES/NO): NO